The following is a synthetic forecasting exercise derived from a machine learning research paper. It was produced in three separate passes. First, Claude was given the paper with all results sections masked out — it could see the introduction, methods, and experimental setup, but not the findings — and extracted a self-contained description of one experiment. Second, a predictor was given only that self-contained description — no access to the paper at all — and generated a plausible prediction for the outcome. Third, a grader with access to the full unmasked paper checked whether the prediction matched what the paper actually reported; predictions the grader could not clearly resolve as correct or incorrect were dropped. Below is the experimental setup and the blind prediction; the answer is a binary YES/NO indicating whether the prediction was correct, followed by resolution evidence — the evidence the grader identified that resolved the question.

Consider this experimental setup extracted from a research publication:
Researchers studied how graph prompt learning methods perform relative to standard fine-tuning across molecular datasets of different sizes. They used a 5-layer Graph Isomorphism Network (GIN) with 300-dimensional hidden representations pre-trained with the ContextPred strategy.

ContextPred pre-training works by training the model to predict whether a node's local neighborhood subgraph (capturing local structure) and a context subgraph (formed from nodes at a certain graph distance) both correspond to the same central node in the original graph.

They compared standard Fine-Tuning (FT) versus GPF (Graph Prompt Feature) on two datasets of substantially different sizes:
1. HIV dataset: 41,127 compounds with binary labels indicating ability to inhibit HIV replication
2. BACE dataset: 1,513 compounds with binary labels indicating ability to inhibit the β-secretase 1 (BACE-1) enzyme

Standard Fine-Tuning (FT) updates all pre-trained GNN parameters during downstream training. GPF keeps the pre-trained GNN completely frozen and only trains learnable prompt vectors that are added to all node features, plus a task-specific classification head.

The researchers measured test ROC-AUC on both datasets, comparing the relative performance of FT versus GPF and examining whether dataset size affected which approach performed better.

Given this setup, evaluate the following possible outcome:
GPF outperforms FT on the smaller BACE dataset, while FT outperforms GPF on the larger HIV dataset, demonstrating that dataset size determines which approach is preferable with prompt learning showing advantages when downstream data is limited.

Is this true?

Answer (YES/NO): YES